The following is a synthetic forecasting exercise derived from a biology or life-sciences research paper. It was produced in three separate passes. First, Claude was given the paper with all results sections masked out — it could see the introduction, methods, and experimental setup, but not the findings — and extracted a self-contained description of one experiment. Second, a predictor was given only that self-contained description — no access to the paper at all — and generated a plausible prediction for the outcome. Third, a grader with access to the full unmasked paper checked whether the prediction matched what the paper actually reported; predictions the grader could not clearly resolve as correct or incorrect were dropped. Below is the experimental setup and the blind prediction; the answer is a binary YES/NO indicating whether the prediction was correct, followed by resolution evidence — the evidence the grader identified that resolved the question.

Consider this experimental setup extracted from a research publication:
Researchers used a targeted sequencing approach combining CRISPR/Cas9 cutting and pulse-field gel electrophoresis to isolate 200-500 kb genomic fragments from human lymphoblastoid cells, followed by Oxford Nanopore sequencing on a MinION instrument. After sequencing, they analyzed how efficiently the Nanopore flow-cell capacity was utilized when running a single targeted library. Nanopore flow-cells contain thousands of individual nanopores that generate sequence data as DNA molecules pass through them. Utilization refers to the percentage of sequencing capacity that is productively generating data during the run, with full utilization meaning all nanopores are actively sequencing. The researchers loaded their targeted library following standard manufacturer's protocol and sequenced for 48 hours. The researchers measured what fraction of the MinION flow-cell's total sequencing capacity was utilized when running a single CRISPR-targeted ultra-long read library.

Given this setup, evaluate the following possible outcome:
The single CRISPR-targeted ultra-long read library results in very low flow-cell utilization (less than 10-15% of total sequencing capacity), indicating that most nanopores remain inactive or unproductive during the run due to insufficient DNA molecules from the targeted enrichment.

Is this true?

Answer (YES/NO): NO